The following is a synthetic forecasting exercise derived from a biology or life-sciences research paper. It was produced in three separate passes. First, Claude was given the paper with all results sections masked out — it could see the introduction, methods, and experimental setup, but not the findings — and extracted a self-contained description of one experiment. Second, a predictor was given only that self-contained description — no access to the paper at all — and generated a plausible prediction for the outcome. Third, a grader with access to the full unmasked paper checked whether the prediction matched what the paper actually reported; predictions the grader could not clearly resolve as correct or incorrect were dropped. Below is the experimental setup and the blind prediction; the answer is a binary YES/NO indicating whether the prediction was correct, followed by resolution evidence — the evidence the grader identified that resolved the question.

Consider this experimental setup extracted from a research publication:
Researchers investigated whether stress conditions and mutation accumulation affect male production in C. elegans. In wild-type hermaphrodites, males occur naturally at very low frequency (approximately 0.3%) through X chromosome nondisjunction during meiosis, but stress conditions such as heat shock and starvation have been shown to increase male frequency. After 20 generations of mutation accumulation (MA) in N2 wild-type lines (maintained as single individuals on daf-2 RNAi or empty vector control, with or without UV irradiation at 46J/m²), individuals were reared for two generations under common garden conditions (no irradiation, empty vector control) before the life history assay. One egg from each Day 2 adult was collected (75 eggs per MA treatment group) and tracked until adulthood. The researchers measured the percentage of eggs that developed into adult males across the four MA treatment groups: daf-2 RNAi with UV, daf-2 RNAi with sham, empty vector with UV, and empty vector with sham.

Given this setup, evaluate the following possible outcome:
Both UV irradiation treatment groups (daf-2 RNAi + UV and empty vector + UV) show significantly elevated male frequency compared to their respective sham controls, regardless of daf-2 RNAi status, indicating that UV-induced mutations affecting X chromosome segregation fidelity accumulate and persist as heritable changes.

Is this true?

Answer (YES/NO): NO